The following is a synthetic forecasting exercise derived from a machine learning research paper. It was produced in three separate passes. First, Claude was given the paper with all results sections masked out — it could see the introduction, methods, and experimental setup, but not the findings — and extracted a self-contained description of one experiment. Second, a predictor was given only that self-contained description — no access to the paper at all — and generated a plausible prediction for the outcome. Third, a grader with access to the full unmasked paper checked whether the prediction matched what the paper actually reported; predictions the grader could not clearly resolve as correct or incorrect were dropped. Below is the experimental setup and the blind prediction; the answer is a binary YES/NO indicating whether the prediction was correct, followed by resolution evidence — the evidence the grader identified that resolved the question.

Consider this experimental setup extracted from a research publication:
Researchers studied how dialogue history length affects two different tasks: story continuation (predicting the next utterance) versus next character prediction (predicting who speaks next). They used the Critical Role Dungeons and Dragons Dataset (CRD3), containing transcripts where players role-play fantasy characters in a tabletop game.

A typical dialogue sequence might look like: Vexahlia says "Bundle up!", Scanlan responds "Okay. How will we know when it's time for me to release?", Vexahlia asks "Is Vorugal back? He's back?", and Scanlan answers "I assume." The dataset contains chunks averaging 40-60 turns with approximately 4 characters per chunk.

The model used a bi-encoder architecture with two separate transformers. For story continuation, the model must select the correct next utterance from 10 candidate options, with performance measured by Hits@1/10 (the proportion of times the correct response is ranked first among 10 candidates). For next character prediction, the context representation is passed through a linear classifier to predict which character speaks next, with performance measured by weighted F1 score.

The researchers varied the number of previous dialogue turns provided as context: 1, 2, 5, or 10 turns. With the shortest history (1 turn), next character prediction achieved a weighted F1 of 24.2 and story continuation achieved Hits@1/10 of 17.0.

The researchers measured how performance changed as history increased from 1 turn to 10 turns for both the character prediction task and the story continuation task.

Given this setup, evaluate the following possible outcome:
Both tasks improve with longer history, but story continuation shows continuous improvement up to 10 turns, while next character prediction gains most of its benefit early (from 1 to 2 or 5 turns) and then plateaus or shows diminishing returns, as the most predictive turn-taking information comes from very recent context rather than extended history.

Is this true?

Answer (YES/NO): NO